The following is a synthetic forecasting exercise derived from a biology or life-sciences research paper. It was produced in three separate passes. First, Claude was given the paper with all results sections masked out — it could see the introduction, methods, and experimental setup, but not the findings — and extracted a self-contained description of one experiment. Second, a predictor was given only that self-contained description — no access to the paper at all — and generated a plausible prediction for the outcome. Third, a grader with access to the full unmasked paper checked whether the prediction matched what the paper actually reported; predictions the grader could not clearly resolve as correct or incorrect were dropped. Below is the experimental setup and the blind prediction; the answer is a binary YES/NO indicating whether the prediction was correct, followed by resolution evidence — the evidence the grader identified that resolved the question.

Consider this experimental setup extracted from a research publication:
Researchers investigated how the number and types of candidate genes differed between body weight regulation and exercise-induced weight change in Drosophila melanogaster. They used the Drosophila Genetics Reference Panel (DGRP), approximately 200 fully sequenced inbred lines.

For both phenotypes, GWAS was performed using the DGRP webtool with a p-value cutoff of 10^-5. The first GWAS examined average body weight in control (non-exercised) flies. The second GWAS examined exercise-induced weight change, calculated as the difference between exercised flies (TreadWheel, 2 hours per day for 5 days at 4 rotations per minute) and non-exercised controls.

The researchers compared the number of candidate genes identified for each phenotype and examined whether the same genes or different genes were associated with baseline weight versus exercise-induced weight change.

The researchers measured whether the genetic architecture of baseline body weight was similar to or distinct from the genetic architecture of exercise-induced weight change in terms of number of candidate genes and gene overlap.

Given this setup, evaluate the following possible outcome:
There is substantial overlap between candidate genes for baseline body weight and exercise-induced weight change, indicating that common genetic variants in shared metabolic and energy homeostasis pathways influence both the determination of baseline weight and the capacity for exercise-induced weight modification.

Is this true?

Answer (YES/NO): NO